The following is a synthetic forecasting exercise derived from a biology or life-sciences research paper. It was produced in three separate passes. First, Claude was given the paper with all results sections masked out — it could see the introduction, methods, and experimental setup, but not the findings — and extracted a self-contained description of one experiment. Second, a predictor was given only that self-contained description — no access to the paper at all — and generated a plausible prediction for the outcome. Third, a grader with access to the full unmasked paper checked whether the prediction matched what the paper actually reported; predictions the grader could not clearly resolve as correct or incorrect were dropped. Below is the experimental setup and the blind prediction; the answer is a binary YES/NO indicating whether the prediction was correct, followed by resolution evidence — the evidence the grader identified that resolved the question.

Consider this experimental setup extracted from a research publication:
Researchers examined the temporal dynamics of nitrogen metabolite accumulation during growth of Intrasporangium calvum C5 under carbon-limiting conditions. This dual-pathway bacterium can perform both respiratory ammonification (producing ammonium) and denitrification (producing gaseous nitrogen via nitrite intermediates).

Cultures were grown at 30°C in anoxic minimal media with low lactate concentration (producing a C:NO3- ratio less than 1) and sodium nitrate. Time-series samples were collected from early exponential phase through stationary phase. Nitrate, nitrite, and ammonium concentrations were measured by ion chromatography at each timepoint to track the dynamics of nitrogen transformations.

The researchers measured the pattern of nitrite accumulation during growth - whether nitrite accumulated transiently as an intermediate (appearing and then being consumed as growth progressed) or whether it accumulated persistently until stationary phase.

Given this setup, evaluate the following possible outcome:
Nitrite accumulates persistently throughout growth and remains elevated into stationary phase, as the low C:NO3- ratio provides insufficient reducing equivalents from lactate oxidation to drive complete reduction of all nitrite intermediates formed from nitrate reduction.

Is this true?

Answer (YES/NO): YES